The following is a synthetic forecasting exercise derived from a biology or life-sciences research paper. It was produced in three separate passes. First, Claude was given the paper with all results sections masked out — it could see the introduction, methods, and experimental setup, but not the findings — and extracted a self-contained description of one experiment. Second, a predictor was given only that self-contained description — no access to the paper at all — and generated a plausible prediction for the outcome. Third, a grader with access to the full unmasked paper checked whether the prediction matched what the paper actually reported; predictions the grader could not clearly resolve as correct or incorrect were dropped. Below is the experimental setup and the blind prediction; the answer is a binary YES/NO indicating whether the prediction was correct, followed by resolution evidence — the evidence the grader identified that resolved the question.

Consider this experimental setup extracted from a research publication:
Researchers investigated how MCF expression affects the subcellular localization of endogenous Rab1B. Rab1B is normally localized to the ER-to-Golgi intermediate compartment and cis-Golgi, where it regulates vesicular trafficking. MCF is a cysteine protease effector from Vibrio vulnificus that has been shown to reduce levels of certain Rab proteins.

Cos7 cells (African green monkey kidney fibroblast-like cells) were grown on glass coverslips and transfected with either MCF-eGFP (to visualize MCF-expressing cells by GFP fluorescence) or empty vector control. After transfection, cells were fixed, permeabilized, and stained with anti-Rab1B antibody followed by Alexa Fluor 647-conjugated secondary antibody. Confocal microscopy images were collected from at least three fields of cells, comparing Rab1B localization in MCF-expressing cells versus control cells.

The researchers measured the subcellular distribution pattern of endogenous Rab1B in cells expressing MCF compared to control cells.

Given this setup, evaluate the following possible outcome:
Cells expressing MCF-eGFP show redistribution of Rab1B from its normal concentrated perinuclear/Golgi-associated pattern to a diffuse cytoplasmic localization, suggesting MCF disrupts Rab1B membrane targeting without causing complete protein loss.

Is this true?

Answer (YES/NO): YES